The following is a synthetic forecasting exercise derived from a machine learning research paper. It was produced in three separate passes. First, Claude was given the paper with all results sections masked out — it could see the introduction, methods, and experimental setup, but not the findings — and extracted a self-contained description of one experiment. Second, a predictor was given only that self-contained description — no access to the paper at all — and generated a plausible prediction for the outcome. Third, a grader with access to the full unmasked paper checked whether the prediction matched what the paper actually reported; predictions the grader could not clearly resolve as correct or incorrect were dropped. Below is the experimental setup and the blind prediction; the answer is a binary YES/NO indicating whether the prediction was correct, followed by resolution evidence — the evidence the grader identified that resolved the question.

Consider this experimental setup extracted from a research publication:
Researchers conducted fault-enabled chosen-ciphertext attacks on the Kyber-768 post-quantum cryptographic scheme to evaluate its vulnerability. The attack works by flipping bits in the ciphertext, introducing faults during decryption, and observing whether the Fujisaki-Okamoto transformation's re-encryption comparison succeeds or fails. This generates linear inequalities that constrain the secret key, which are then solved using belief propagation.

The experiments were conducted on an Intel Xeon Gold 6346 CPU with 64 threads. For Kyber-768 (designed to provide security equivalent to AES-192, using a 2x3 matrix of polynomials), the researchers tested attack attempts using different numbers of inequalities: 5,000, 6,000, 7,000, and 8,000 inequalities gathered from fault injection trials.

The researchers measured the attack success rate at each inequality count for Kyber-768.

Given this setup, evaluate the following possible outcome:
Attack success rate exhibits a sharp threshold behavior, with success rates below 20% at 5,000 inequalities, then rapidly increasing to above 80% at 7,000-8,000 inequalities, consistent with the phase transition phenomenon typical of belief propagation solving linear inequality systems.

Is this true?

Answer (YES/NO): NO